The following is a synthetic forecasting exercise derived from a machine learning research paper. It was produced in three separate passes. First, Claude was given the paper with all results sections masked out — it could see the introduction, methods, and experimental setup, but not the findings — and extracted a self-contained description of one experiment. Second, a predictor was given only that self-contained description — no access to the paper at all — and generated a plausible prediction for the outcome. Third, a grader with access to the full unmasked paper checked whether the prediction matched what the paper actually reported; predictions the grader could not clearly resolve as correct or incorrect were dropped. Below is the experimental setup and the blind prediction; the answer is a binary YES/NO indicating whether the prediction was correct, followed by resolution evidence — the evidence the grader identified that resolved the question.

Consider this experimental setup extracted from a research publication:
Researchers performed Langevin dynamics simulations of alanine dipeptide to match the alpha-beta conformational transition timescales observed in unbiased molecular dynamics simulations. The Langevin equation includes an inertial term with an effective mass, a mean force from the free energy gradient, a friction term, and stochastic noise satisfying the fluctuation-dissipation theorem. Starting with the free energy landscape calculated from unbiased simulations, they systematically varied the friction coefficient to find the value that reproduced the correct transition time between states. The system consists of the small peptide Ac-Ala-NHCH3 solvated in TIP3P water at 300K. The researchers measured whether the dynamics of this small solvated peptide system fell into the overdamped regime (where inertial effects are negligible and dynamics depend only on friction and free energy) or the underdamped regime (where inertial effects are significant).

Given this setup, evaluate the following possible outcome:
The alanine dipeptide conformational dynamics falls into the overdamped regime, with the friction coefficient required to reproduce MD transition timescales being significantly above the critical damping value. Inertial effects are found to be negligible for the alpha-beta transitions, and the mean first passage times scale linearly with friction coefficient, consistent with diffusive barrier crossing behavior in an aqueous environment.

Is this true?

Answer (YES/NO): YES